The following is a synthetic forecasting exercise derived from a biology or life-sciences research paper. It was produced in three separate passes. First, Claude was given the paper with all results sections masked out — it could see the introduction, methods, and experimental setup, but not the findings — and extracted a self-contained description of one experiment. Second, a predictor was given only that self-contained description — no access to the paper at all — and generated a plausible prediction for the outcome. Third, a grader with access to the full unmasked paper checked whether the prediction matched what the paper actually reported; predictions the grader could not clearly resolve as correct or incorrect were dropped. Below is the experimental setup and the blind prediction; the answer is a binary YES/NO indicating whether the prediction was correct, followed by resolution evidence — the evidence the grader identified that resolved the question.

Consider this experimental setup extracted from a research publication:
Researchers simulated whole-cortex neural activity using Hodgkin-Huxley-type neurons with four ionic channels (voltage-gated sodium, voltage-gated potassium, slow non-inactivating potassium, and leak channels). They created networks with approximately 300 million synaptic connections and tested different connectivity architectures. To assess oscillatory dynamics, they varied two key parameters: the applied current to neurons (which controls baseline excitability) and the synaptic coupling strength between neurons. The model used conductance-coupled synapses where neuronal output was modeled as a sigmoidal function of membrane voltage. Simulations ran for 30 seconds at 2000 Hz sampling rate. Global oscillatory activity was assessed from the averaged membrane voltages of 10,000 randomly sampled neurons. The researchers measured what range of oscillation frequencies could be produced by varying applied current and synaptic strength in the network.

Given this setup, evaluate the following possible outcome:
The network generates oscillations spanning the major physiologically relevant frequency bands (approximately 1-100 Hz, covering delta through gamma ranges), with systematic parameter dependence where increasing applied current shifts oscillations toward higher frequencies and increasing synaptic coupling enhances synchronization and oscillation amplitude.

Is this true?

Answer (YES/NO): NO